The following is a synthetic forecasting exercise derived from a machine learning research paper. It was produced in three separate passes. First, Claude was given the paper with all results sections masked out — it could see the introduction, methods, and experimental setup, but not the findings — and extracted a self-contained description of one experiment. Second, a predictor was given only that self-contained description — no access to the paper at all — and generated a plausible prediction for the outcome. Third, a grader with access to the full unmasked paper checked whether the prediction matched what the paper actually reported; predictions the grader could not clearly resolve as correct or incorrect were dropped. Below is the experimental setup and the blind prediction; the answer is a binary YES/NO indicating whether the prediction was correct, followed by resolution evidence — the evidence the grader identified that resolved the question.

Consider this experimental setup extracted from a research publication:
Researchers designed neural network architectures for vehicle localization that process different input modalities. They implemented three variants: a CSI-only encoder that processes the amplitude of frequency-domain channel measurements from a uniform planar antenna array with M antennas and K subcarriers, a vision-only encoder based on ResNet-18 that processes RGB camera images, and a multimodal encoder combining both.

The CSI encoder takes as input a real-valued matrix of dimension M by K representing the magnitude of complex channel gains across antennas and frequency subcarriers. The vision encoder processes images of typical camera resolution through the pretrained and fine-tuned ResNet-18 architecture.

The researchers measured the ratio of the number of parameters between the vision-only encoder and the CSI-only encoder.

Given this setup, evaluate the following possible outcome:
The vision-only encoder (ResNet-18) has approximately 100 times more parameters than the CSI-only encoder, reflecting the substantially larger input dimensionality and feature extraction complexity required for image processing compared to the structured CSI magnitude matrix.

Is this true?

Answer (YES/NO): NO